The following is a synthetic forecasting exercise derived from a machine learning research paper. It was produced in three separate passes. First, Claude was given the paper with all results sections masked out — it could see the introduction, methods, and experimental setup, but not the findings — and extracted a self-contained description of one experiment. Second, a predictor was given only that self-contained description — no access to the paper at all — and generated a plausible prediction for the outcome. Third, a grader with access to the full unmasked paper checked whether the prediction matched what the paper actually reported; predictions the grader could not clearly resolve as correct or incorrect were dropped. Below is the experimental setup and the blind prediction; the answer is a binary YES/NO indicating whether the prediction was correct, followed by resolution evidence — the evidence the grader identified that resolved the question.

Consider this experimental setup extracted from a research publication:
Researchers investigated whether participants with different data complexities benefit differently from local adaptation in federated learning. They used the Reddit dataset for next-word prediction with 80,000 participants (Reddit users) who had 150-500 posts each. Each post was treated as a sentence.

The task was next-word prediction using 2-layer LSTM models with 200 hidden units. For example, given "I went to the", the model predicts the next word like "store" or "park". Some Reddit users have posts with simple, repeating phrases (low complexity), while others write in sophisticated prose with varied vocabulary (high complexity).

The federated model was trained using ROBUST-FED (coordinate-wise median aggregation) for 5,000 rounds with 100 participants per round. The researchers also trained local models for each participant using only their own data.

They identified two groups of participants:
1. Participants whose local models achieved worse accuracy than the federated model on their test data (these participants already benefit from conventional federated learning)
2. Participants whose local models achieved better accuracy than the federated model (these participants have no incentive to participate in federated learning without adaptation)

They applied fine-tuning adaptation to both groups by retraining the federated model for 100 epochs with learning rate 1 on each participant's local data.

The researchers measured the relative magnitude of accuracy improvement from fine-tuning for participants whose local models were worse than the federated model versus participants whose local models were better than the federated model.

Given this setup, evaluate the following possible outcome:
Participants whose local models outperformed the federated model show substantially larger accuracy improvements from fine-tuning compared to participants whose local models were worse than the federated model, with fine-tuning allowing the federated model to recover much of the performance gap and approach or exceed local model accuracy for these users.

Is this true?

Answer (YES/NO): NO